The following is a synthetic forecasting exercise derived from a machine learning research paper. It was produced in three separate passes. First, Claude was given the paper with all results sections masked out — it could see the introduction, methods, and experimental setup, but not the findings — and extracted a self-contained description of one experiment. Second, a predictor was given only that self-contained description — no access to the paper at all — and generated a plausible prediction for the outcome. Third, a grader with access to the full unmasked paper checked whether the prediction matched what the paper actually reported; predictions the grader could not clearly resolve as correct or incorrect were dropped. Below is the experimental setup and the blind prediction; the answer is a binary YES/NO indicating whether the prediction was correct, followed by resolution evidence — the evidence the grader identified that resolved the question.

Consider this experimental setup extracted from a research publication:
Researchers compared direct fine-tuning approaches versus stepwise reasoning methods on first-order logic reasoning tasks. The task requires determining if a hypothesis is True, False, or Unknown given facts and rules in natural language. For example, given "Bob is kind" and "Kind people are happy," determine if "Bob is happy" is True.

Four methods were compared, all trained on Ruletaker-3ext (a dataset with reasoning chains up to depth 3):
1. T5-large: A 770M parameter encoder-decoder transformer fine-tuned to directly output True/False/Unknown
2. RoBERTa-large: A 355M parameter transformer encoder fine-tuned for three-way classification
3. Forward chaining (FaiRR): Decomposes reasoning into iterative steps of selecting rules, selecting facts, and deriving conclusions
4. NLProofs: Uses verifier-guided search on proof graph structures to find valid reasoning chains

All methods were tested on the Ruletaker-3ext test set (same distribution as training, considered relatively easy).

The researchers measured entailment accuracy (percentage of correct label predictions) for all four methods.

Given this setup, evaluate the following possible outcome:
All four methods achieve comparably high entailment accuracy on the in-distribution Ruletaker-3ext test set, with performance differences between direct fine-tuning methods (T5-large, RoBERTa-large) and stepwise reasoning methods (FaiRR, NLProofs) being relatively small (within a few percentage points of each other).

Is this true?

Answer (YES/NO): YES